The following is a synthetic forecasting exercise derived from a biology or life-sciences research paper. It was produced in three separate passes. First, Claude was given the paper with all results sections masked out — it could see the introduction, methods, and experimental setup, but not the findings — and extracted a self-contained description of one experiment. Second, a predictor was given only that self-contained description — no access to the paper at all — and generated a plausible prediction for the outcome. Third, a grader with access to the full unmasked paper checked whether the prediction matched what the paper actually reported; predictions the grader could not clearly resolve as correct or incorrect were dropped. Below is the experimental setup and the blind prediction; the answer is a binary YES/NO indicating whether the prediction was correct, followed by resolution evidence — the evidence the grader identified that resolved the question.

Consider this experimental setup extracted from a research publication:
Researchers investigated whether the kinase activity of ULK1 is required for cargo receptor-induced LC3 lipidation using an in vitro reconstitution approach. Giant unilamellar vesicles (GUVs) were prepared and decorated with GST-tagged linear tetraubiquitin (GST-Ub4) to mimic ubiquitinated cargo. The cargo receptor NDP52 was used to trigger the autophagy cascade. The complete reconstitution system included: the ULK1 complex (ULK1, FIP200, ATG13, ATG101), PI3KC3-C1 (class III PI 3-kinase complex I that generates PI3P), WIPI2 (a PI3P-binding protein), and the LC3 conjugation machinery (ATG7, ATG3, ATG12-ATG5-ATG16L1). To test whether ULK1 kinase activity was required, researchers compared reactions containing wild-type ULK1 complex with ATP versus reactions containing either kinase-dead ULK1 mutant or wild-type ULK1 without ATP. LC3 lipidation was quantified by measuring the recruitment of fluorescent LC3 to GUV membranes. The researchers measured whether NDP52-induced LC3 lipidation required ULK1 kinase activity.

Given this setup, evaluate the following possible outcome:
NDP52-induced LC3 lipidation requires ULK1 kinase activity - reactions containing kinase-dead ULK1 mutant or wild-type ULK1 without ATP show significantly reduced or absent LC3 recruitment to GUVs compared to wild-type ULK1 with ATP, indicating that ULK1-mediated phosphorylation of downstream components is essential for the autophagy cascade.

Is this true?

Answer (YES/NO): NO